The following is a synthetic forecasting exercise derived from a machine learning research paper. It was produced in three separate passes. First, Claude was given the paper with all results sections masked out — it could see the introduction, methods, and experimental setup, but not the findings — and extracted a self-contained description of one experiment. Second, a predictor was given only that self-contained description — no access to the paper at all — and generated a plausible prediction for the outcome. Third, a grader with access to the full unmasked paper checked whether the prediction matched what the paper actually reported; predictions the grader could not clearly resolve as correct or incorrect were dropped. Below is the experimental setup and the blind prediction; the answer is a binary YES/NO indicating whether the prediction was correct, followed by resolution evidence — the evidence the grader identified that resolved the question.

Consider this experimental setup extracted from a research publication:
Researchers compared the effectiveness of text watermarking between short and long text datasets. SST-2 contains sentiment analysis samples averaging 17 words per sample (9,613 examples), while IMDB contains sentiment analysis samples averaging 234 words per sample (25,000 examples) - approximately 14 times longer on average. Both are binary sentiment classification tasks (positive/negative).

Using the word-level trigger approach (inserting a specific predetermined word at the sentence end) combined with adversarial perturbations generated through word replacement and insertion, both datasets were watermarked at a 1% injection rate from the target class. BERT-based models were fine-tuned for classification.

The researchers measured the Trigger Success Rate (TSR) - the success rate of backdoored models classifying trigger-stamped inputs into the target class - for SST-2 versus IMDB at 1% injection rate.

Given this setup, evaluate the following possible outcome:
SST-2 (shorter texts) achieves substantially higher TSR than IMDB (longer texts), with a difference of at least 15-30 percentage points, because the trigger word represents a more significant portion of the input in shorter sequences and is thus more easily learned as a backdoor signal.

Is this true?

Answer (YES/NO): NO